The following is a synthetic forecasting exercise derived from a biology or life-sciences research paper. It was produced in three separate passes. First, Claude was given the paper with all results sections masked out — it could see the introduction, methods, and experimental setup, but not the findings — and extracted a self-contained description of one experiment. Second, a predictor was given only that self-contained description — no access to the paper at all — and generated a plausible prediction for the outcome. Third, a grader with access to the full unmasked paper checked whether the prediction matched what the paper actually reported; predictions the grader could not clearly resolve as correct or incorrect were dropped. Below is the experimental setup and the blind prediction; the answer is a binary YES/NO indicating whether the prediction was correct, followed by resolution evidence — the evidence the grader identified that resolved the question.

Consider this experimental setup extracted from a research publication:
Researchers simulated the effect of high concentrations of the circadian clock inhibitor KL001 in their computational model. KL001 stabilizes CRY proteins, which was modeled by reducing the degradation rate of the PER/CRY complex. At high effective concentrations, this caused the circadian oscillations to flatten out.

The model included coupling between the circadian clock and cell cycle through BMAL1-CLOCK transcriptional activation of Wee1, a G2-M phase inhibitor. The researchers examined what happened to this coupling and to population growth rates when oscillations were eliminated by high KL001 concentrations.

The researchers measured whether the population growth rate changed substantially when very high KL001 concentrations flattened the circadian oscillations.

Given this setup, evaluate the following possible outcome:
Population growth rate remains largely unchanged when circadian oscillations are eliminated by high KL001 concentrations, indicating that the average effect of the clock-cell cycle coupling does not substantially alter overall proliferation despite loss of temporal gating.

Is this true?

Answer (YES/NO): YES